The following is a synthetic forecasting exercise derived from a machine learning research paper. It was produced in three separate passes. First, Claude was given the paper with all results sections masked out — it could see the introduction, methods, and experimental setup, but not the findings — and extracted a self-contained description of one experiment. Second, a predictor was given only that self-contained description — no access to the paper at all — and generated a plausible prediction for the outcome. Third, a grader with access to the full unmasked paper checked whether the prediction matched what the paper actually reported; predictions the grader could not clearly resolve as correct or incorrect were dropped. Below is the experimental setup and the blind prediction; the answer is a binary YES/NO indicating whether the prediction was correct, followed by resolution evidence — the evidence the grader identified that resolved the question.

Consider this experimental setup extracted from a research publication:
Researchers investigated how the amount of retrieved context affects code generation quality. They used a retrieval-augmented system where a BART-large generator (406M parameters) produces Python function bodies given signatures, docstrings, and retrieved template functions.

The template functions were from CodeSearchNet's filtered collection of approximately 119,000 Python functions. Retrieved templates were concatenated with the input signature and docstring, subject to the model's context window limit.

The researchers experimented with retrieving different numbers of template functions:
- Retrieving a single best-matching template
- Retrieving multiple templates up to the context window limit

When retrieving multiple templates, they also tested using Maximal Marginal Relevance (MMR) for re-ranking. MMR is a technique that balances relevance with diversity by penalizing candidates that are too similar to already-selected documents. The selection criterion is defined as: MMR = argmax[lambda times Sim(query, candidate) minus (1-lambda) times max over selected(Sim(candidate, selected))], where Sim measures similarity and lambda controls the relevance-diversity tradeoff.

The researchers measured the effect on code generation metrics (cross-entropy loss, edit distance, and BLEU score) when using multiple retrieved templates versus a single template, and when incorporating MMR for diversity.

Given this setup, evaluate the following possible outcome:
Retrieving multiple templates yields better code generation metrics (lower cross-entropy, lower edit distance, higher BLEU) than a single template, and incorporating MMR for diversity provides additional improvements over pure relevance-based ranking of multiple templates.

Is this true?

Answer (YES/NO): YES